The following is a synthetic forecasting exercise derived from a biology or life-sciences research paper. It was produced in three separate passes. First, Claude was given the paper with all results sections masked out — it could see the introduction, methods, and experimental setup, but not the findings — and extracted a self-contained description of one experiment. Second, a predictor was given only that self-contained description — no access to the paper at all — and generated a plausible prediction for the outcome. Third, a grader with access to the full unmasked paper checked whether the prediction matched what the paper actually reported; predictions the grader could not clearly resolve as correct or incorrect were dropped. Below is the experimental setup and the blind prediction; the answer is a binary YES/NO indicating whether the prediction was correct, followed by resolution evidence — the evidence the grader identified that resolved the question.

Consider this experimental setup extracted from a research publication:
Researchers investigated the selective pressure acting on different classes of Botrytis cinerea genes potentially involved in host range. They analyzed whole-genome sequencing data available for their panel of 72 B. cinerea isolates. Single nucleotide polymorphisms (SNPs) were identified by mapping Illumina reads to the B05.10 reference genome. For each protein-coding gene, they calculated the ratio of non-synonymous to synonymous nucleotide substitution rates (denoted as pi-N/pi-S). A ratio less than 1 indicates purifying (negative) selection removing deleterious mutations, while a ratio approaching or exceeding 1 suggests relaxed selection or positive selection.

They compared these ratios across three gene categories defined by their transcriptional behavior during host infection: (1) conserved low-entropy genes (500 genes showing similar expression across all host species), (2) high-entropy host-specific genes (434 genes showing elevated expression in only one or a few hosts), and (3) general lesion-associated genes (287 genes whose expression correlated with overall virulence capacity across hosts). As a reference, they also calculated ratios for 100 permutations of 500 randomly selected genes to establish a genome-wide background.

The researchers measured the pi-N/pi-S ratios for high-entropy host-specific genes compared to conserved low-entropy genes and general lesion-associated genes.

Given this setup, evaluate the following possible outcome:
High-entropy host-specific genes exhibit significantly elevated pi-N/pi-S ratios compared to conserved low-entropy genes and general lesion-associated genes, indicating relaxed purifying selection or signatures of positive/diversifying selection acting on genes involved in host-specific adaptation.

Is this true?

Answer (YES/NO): YES